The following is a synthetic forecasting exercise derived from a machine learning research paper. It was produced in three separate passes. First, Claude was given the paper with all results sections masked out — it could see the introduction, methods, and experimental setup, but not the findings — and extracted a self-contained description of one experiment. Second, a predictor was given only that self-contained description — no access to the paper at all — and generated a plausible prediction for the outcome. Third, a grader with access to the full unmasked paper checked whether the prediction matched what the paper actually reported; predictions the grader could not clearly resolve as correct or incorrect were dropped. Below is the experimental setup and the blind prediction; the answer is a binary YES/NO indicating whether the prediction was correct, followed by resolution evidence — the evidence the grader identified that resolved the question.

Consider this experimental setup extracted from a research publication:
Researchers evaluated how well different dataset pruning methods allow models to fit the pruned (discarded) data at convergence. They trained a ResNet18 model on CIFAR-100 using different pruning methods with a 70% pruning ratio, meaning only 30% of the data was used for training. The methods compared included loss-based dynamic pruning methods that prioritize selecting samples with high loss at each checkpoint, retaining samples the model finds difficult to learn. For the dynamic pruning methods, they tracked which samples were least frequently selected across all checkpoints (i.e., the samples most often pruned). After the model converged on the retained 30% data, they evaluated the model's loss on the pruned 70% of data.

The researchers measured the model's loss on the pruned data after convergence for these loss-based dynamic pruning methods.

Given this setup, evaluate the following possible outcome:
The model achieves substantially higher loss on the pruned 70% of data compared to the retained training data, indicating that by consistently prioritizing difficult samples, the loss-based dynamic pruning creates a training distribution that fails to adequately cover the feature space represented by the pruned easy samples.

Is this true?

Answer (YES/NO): YES